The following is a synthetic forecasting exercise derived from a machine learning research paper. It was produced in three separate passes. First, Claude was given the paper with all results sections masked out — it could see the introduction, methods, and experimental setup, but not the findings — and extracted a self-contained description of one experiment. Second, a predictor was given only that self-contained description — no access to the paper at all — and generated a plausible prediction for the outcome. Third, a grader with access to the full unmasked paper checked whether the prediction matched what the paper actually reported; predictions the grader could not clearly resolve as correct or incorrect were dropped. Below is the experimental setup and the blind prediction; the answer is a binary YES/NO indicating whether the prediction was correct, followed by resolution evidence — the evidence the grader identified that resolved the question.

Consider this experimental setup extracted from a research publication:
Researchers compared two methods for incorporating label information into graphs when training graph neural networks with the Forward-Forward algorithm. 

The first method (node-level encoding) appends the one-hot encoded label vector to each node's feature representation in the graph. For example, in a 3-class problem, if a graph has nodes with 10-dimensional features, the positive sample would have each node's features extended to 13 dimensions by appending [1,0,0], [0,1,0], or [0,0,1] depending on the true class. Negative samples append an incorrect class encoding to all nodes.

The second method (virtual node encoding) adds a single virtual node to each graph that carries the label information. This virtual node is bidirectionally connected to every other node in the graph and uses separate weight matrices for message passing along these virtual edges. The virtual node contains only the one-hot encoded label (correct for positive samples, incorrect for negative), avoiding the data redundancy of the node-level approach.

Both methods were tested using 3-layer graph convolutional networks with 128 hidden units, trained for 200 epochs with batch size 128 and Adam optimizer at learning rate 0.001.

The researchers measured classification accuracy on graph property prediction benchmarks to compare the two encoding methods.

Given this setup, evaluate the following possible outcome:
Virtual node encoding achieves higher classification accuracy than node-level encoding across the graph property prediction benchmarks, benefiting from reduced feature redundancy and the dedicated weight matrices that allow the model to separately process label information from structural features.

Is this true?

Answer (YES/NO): NO